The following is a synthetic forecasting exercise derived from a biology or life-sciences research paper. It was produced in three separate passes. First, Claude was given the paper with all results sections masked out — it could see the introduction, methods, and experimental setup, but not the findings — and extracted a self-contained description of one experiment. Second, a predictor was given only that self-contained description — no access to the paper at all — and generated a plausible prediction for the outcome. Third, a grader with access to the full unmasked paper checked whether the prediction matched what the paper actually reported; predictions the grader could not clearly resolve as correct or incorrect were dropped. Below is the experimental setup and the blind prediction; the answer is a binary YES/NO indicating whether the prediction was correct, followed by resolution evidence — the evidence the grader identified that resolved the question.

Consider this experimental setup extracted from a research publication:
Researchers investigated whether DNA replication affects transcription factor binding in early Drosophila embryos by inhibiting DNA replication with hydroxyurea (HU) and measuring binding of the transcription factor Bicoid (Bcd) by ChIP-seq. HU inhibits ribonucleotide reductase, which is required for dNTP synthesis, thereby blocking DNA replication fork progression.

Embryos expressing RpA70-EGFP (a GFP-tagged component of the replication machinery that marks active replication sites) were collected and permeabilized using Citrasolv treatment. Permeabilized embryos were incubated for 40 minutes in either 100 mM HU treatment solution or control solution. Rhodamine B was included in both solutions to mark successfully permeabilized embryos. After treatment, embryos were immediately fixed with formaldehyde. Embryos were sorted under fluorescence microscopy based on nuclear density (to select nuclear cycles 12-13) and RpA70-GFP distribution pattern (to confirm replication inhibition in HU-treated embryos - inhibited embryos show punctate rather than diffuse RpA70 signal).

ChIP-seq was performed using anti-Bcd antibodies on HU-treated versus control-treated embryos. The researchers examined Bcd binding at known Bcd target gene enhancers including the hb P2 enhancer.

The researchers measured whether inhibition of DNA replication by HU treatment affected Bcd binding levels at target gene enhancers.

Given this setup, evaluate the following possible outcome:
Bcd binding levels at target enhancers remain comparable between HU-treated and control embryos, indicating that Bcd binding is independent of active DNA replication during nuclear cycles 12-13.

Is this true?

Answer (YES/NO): YES